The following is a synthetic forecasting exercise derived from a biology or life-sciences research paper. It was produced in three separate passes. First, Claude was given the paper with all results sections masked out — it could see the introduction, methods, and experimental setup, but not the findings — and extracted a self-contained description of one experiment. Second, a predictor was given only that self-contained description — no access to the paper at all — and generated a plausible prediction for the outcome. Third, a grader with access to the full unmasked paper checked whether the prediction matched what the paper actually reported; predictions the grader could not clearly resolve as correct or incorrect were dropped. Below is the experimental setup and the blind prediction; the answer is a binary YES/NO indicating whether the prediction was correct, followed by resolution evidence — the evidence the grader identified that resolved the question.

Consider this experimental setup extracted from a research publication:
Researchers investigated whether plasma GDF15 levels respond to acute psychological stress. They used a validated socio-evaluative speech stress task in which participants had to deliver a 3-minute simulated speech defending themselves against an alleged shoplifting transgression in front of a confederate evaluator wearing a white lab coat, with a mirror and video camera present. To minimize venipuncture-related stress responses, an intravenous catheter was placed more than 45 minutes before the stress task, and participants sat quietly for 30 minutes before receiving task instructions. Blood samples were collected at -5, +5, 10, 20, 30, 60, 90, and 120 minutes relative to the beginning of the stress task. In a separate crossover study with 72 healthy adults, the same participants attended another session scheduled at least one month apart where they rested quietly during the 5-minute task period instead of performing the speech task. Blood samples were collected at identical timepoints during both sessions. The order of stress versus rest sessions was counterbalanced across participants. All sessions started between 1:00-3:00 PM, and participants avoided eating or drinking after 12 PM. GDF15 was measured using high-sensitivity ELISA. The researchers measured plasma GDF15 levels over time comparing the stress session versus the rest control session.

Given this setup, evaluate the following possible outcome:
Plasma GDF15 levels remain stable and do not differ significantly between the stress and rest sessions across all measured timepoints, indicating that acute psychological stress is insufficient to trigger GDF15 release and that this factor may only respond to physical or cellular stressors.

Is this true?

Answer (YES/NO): NO